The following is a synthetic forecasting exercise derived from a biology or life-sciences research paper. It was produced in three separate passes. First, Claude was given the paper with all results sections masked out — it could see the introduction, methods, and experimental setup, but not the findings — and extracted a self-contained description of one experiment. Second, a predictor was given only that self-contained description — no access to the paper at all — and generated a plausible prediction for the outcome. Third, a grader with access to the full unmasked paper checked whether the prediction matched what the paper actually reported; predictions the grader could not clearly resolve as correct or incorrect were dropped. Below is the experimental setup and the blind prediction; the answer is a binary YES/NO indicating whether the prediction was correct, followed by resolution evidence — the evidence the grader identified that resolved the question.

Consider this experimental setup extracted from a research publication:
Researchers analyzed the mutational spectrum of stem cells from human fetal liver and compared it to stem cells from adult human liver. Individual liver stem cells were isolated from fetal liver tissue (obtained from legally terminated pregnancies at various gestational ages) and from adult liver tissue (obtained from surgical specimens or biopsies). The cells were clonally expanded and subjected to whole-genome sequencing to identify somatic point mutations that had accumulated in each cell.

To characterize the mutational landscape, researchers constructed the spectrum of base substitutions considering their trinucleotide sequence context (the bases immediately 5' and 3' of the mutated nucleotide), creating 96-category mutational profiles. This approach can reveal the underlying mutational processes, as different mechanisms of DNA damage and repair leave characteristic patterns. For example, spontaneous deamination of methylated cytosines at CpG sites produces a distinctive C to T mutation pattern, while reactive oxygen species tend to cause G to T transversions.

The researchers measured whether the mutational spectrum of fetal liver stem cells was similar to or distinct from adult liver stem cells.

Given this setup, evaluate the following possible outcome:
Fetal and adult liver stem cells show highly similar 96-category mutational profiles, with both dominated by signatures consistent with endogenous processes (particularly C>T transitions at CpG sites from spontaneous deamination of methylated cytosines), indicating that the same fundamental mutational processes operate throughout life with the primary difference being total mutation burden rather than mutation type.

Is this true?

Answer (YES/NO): NO